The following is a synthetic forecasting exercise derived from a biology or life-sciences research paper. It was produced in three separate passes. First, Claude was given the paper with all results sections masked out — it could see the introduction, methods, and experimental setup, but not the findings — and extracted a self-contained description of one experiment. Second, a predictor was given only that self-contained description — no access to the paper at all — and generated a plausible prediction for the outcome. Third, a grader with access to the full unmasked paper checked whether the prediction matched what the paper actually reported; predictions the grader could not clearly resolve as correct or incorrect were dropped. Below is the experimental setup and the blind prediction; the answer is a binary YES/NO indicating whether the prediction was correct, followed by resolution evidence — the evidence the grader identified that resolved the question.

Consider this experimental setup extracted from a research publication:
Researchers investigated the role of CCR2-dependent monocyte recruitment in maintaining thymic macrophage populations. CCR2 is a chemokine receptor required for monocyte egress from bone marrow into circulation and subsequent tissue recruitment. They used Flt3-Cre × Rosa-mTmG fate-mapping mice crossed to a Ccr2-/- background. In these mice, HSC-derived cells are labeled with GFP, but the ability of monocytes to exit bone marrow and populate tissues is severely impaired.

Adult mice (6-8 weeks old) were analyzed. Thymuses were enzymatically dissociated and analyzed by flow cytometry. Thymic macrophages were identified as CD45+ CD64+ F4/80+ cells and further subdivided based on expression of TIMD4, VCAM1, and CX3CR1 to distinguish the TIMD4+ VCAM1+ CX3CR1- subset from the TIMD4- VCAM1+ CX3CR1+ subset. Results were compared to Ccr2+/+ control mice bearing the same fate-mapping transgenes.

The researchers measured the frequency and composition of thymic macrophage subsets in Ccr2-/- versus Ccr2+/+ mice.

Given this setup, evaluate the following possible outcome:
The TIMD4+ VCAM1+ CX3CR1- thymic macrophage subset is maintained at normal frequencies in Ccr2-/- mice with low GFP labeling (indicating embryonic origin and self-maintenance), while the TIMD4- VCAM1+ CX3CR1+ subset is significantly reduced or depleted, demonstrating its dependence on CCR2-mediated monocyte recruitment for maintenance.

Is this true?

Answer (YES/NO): YES